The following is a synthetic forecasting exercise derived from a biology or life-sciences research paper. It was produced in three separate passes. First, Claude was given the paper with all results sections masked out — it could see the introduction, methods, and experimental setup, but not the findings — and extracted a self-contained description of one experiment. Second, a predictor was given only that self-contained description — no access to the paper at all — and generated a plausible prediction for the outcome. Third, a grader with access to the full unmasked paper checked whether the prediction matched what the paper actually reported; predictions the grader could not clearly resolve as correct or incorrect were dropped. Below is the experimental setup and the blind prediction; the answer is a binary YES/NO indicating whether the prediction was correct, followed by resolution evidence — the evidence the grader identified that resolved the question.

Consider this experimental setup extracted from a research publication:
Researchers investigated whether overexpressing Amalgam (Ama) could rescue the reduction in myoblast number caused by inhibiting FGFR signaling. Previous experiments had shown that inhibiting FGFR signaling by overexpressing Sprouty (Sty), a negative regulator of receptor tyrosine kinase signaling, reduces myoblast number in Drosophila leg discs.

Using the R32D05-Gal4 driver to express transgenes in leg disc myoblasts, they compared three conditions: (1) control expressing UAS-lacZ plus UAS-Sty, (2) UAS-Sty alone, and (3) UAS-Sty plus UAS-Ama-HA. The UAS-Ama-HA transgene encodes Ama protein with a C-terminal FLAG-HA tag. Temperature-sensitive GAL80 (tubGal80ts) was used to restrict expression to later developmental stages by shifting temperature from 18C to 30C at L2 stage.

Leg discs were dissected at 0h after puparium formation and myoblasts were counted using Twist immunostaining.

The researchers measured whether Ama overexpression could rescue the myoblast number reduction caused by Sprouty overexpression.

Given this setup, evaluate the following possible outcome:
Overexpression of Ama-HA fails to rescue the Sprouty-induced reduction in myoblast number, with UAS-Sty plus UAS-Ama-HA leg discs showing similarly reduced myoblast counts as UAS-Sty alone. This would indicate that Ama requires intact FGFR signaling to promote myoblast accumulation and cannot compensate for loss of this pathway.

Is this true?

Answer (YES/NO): NO